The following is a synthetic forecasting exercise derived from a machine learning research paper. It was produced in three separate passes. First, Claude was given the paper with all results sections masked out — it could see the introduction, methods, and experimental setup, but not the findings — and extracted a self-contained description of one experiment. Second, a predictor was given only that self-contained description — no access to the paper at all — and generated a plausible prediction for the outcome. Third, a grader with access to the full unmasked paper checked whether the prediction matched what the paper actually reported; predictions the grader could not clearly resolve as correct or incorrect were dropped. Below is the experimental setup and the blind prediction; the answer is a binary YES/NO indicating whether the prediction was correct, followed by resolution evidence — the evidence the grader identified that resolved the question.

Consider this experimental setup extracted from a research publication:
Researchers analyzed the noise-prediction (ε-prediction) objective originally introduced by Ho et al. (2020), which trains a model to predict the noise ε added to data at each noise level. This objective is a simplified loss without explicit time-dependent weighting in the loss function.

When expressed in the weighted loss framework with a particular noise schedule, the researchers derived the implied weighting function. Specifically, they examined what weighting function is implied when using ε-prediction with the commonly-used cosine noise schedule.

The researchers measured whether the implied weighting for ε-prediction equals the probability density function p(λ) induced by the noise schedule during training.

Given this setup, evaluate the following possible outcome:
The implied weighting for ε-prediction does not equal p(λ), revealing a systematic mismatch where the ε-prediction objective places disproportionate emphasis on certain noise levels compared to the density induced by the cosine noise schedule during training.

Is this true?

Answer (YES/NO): NO